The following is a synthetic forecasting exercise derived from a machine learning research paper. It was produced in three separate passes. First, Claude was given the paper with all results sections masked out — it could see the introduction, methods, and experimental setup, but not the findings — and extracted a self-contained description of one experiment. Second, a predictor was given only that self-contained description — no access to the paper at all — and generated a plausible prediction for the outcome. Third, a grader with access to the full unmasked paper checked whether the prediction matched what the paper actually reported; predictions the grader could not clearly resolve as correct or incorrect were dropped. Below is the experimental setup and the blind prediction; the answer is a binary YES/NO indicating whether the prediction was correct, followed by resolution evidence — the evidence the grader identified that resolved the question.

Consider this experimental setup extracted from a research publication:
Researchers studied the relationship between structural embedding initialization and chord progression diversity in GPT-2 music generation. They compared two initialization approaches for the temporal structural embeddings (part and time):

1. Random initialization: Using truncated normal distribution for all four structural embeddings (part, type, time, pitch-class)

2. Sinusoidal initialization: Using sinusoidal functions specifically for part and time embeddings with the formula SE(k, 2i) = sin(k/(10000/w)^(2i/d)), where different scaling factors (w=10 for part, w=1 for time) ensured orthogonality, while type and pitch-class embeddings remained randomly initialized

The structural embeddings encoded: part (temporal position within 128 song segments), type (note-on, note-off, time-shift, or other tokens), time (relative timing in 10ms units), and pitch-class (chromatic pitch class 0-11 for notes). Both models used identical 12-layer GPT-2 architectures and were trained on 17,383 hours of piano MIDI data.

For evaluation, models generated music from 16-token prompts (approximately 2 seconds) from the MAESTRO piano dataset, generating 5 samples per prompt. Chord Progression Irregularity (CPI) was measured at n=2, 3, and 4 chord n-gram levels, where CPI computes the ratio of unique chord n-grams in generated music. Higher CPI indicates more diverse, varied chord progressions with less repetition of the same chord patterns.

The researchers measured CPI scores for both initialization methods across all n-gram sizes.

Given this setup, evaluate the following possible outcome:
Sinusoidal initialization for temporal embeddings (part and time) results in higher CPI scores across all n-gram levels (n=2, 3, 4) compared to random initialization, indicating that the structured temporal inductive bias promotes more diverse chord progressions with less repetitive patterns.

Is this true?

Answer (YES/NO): NO